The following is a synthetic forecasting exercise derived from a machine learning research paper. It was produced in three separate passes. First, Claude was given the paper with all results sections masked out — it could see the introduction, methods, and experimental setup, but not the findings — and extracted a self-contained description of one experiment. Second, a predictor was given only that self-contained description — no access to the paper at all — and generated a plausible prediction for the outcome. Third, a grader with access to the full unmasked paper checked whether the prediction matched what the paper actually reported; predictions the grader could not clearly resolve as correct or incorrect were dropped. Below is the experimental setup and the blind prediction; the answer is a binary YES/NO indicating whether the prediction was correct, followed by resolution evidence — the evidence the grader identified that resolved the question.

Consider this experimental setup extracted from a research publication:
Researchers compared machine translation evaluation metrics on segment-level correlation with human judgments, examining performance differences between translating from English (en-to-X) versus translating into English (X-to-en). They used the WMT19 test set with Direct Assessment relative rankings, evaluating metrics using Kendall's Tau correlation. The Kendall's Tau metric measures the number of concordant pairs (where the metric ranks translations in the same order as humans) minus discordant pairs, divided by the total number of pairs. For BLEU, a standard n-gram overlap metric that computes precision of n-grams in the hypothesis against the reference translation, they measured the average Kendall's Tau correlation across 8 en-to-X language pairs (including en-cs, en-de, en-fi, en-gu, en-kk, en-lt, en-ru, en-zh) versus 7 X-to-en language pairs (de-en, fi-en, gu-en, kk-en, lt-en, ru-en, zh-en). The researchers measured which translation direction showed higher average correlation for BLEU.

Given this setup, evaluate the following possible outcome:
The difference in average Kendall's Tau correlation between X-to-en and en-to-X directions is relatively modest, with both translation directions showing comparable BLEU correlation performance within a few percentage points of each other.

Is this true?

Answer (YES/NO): NO